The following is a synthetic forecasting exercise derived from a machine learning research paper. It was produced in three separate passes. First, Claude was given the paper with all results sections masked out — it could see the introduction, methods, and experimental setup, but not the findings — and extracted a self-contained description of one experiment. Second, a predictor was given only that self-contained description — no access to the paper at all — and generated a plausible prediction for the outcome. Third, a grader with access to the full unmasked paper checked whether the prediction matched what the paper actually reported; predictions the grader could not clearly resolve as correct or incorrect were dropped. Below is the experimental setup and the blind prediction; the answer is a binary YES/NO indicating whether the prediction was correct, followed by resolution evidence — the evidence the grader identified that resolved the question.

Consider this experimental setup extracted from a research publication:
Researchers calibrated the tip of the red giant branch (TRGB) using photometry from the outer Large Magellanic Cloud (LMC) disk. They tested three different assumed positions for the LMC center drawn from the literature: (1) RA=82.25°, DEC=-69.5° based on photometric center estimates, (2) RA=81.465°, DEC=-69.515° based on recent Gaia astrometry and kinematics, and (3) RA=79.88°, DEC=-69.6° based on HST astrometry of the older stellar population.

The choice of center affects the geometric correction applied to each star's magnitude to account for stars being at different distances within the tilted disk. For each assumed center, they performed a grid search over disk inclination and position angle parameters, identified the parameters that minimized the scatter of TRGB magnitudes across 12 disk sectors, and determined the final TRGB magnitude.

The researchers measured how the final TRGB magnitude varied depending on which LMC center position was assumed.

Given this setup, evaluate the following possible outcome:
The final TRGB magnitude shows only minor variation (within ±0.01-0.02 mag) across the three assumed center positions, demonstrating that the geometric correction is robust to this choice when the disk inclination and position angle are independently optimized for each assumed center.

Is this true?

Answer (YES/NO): YES